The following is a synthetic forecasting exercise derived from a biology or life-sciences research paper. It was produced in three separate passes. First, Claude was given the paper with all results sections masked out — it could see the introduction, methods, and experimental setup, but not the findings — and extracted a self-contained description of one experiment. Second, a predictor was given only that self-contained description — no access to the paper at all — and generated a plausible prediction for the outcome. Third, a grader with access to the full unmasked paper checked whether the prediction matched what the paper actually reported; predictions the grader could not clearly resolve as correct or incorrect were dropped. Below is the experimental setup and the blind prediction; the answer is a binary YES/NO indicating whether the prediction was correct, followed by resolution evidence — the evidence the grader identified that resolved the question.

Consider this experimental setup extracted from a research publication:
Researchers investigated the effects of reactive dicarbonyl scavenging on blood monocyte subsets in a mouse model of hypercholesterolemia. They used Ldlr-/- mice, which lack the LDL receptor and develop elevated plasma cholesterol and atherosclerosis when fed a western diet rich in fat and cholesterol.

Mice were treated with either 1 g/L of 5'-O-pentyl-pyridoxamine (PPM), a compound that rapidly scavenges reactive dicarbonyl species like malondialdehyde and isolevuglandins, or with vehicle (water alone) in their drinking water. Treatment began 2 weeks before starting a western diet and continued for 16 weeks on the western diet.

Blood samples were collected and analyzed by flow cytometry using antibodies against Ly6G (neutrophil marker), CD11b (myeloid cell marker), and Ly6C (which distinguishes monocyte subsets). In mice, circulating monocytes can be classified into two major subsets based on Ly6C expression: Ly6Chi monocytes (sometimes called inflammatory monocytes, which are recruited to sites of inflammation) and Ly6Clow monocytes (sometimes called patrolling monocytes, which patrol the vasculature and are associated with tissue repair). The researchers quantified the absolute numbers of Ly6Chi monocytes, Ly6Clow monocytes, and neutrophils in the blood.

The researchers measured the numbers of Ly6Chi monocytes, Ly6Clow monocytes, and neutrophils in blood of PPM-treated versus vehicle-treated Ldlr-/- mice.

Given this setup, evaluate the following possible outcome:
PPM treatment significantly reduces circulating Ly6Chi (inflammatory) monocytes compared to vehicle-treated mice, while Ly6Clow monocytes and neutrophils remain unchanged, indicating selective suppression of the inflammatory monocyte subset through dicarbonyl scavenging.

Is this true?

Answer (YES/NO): YES